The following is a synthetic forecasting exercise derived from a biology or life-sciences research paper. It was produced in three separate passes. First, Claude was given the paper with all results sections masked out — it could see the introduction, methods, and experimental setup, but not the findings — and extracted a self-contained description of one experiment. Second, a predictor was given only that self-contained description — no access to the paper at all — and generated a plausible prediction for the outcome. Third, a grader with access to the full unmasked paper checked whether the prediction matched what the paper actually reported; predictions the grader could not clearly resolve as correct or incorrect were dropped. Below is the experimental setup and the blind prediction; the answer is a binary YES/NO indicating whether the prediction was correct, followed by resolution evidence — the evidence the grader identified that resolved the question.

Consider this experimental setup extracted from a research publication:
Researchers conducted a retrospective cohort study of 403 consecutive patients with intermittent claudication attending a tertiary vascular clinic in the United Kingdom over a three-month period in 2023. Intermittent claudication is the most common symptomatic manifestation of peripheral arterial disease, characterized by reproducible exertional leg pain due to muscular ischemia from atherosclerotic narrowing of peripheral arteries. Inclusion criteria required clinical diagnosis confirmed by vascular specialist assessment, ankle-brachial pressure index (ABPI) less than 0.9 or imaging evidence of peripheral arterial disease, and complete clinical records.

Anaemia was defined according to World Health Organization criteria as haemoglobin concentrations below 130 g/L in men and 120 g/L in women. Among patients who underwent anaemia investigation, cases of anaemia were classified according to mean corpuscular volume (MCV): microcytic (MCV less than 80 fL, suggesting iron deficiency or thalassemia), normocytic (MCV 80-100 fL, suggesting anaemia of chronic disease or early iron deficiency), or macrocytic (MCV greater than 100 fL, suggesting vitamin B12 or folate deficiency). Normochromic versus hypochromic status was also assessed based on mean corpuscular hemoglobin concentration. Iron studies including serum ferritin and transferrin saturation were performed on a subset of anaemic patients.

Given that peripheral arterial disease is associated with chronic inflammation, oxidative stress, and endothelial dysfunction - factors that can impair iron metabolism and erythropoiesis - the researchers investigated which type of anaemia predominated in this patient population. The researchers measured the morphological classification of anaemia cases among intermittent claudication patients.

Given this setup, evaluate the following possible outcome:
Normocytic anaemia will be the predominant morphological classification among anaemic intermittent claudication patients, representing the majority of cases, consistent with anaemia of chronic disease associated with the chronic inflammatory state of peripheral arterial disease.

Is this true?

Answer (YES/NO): YES